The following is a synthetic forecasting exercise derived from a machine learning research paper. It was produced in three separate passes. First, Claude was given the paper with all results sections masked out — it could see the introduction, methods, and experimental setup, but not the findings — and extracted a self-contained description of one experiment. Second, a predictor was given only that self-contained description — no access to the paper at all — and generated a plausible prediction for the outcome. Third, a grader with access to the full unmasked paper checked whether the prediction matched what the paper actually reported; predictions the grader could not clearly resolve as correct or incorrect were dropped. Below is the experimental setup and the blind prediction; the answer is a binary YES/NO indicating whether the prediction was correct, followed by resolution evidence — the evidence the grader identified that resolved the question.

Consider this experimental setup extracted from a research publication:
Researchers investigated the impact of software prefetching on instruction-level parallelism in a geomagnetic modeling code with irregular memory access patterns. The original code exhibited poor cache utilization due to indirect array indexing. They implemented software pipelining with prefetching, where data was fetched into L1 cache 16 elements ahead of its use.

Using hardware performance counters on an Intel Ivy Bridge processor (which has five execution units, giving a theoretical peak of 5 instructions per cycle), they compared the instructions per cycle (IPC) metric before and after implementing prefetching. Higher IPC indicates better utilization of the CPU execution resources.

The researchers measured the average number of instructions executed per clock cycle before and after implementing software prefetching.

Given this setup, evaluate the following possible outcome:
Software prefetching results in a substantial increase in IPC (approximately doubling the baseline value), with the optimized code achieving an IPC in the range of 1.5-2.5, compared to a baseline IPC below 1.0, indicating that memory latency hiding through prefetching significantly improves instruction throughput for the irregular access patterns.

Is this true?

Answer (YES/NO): NO